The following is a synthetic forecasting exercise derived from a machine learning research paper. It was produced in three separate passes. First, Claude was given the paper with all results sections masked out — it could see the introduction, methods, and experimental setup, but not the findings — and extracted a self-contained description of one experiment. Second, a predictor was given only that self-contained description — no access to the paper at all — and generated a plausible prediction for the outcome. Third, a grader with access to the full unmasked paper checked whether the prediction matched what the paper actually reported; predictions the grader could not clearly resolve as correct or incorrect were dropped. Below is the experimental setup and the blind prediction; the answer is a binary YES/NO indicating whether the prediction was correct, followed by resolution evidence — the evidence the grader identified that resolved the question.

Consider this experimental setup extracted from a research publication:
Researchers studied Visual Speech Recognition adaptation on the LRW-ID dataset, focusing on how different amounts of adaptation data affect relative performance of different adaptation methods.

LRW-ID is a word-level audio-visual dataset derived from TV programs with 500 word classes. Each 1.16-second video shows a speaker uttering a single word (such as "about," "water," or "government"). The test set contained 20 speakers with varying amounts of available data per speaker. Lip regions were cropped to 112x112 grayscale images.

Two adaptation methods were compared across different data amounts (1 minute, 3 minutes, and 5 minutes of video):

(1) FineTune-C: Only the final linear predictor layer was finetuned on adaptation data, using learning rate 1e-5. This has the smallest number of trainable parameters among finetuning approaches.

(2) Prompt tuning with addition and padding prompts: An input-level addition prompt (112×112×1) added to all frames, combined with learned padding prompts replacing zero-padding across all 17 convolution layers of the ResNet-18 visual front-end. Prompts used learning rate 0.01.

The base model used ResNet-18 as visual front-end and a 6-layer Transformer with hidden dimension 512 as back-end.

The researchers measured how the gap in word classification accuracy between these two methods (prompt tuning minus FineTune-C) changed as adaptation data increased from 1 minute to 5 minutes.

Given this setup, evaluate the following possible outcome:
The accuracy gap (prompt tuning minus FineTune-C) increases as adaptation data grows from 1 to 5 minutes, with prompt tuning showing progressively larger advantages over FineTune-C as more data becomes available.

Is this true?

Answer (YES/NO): YES